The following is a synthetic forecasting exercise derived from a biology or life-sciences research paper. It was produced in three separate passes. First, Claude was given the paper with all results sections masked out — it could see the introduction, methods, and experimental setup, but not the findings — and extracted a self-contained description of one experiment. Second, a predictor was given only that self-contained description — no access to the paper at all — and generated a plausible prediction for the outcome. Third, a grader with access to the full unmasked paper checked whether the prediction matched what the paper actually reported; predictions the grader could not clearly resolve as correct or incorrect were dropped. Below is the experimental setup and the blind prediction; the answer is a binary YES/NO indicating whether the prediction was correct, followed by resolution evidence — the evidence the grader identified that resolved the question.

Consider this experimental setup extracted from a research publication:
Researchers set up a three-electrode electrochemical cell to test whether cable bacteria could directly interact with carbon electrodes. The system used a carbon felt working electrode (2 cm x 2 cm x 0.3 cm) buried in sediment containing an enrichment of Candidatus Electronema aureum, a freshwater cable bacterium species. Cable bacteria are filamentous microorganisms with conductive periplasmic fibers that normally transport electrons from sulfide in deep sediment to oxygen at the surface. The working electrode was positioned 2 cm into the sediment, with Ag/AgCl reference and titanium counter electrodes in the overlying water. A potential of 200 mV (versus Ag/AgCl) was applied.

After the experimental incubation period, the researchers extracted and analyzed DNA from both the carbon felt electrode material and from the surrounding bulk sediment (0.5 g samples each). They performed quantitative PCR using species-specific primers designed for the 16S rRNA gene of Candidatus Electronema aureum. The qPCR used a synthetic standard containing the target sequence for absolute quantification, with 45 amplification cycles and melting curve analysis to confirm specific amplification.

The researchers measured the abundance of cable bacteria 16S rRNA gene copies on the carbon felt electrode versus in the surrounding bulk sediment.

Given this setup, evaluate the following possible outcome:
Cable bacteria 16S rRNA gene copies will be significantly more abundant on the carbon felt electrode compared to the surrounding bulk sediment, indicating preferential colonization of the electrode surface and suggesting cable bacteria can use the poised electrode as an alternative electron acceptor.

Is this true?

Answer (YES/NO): YES